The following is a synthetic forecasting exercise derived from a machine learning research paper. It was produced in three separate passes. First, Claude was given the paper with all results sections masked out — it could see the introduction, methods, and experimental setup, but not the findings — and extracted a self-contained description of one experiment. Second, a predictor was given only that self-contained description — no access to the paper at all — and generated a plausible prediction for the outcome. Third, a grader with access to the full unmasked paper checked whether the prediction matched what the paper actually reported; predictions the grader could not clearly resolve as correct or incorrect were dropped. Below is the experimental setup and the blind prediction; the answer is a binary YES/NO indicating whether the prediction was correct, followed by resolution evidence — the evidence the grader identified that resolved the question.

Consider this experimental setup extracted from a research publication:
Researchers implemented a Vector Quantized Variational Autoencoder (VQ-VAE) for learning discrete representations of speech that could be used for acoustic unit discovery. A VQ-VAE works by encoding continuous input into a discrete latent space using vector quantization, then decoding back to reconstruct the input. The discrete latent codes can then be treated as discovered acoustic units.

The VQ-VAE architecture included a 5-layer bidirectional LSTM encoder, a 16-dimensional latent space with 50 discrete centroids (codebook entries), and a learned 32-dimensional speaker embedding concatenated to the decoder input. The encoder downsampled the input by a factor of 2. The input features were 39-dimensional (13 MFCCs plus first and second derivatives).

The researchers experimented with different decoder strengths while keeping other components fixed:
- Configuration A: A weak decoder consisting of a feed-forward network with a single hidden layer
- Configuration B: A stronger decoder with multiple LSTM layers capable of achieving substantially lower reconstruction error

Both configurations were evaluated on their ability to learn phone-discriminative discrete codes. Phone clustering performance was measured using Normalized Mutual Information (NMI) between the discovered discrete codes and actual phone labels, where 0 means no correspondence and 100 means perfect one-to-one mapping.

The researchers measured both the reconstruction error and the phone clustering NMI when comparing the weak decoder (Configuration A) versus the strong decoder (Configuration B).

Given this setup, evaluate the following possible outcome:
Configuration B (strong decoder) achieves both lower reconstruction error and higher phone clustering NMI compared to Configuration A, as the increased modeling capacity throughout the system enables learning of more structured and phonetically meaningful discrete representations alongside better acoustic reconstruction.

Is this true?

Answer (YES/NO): NO